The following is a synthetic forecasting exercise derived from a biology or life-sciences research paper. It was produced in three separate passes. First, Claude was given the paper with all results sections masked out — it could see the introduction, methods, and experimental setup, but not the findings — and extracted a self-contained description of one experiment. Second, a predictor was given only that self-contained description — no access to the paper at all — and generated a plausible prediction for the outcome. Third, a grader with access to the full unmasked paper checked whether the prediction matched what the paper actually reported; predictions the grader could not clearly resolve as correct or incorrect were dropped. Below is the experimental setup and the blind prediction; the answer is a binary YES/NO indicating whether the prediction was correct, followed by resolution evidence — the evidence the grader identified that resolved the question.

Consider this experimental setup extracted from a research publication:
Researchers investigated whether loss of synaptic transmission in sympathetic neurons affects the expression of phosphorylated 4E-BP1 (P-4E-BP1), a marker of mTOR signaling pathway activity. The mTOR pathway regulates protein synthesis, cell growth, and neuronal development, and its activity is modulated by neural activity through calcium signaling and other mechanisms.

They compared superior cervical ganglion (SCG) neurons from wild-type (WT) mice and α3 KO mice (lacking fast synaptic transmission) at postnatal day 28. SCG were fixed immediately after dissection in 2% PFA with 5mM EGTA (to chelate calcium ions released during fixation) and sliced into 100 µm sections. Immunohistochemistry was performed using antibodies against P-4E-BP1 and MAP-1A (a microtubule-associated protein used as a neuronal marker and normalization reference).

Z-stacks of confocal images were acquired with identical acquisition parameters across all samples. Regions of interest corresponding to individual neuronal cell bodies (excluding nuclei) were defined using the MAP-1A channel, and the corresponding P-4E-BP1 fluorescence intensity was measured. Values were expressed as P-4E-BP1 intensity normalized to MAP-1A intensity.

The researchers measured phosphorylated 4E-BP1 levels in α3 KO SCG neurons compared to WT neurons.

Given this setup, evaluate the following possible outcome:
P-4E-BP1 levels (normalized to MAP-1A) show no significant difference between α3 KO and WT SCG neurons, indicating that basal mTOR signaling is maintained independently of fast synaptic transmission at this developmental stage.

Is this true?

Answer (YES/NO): NO